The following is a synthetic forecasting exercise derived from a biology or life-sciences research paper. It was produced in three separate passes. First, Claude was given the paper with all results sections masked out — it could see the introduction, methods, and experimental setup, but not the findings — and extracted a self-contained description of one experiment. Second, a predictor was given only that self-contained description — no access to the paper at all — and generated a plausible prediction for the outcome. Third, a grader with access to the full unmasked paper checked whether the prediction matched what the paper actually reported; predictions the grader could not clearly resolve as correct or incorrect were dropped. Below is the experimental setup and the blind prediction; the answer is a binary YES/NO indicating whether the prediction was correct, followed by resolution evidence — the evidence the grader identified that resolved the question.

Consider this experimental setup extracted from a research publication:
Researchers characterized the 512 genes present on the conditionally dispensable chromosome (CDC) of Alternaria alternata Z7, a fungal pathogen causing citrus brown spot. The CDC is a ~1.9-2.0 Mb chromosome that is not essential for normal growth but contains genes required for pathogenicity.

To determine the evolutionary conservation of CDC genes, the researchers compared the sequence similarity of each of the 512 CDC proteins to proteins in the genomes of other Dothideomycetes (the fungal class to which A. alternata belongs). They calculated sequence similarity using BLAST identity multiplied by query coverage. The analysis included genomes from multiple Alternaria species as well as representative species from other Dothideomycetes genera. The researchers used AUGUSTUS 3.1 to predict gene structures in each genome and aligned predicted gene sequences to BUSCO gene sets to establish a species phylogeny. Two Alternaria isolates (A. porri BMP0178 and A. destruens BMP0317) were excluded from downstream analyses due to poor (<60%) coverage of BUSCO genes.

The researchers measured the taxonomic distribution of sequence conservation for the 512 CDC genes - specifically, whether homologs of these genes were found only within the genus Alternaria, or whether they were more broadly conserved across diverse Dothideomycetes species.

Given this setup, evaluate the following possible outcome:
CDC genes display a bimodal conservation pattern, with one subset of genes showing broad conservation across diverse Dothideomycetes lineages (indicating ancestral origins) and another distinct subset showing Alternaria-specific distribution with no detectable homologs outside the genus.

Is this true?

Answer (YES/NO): NO